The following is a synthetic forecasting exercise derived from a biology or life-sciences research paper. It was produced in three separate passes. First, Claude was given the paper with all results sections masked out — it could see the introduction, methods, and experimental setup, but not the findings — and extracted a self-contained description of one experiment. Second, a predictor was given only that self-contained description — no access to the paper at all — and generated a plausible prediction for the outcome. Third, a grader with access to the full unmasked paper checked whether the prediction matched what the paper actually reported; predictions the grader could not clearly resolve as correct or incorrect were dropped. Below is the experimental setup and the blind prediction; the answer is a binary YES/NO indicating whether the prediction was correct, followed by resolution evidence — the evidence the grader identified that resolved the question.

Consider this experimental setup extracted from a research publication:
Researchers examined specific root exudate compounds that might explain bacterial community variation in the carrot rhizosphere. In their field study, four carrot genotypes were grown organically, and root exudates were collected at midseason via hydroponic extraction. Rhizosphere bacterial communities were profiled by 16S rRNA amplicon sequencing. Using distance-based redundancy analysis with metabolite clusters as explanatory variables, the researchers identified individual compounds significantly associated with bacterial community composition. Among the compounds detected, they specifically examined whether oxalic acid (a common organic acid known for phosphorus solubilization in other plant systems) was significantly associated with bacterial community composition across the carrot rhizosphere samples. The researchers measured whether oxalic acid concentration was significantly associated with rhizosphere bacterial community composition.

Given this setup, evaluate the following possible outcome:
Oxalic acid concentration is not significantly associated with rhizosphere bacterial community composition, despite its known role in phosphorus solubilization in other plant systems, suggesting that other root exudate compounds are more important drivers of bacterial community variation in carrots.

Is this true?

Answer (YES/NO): NO